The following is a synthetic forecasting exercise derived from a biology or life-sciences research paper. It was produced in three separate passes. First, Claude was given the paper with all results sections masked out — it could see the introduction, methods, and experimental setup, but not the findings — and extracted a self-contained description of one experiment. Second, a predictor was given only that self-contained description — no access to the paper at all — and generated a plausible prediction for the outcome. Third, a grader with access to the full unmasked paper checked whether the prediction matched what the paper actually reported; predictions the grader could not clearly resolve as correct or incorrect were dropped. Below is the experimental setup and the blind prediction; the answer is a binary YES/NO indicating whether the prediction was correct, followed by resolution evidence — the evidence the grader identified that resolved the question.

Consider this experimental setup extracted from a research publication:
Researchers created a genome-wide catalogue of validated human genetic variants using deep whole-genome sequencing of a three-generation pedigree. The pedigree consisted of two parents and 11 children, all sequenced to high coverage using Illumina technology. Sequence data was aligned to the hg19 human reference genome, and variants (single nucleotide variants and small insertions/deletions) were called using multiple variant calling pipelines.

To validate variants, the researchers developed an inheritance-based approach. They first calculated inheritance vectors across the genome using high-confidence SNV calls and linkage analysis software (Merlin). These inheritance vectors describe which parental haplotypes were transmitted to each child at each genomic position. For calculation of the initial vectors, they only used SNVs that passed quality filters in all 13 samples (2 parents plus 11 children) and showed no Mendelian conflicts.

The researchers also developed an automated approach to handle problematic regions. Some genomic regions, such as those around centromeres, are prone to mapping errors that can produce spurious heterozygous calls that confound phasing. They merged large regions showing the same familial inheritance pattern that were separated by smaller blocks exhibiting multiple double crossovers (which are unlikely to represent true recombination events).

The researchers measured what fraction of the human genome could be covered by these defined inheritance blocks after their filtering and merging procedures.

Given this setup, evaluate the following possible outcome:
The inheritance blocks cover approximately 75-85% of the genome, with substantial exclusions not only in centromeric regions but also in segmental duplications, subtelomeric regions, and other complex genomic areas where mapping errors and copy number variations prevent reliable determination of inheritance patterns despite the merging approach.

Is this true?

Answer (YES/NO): NO